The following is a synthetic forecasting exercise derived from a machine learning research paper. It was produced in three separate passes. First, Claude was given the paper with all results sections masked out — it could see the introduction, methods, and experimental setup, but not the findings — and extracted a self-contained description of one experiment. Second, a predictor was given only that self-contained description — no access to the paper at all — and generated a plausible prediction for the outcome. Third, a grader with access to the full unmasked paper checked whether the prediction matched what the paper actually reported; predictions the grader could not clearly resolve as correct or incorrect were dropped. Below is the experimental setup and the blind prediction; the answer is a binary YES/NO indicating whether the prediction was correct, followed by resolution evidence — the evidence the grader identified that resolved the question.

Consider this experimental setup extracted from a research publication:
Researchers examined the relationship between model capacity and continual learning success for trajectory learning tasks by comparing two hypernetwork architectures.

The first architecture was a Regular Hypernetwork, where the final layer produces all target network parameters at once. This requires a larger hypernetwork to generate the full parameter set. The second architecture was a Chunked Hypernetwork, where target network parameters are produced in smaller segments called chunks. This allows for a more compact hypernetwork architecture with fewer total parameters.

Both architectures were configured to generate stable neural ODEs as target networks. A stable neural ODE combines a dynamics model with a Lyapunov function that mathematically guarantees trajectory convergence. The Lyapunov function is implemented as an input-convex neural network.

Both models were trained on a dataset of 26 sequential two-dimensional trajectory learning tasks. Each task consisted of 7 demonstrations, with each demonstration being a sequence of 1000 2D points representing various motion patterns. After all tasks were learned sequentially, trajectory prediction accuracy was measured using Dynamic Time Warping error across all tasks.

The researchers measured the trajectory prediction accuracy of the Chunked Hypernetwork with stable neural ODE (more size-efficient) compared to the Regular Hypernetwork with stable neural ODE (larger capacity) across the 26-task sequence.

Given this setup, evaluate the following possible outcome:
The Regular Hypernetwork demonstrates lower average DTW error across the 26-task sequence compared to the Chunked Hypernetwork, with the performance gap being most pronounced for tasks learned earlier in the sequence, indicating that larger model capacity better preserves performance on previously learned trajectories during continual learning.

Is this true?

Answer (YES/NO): NO